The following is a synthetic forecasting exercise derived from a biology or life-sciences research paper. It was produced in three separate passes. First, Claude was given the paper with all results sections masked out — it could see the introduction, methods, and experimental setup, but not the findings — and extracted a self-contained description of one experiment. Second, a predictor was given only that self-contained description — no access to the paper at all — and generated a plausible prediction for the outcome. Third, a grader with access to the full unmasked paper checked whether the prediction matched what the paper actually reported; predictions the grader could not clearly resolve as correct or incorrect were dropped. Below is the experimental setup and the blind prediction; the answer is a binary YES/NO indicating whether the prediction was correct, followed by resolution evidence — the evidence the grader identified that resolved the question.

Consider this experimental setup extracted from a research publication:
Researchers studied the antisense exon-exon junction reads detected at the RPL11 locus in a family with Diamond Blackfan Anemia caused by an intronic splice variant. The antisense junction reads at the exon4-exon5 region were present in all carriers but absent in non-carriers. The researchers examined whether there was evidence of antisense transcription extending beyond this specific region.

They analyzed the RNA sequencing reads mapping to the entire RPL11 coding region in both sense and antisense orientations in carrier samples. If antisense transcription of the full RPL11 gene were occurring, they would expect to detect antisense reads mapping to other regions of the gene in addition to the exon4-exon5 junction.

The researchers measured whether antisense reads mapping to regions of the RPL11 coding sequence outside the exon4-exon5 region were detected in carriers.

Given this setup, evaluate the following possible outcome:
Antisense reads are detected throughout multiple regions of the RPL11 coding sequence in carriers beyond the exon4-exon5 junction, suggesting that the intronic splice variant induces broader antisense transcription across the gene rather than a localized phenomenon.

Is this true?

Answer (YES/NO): NO